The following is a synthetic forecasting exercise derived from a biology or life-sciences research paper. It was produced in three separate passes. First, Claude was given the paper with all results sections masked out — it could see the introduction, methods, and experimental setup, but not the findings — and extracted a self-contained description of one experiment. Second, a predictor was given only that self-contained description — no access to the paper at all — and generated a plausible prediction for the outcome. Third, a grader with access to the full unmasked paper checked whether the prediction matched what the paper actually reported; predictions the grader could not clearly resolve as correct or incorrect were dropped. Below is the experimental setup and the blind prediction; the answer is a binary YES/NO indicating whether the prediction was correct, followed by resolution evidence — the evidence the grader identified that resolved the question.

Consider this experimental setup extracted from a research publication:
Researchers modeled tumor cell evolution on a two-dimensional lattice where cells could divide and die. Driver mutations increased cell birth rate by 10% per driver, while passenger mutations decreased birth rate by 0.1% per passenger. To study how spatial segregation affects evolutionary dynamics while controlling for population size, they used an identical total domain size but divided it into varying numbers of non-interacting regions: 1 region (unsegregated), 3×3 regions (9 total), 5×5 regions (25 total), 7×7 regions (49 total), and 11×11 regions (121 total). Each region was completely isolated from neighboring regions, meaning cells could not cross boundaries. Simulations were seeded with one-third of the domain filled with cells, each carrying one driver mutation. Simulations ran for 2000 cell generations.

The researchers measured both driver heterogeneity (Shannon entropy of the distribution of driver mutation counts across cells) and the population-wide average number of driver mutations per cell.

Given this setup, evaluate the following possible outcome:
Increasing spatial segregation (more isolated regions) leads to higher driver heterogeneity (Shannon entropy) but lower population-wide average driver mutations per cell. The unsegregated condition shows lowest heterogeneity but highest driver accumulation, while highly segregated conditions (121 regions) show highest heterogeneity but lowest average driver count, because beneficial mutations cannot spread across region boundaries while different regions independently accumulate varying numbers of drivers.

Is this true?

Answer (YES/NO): YES